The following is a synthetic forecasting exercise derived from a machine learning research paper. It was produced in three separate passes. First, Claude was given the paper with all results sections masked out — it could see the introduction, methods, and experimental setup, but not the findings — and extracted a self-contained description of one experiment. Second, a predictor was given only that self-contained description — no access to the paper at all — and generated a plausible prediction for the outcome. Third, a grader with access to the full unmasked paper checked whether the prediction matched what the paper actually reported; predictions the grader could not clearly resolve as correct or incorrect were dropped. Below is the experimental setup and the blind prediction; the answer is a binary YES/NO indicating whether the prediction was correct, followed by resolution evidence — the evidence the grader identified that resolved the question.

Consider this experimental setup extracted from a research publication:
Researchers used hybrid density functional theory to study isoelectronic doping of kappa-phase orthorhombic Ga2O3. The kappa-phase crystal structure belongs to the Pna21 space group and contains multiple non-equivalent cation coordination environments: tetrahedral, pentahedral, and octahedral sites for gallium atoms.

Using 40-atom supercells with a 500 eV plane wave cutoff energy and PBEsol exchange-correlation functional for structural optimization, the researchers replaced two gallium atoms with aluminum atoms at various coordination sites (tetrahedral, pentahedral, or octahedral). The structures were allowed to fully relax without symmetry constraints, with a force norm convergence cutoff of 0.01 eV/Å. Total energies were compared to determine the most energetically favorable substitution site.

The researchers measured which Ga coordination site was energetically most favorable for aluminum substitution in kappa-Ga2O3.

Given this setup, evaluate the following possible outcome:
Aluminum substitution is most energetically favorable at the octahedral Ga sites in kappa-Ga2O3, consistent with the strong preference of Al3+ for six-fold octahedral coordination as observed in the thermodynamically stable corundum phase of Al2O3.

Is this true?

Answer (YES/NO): YES